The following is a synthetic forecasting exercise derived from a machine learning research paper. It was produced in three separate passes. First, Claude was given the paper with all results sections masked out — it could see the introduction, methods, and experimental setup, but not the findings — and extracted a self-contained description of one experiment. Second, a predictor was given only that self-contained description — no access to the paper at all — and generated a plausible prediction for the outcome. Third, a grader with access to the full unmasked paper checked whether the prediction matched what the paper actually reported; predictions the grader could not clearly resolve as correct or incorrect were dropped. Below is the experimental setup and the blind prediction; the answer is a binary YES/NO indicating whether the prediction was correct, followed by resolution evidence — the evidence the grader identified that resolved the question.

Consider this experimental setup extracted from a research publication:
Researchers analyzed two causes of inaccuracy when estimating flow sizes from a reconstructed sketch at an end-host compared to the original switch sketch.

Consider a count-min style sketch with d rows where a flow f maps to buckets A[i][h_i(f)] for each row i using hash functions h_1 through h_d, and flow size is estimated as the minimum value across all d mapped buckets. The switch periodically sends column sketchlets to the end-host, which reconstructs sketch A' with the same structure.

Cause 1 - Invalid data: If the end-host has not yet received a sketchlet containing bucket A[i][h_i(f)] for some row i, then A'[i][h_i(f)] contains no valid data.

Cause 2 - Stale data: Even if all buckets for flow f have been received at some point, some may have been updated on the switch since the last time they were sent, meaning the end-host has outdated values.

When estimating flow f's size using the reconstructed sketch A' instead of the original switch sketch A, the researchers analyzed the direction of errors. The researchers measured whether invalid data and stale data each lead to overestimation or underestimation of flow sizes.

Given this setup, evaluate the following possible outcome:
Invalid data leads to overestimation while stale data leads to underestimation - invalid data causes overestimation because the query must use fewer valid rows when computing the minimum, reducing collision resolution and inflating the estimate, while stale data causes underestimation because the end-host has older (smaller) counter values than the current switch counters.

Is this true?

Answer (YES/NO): YES